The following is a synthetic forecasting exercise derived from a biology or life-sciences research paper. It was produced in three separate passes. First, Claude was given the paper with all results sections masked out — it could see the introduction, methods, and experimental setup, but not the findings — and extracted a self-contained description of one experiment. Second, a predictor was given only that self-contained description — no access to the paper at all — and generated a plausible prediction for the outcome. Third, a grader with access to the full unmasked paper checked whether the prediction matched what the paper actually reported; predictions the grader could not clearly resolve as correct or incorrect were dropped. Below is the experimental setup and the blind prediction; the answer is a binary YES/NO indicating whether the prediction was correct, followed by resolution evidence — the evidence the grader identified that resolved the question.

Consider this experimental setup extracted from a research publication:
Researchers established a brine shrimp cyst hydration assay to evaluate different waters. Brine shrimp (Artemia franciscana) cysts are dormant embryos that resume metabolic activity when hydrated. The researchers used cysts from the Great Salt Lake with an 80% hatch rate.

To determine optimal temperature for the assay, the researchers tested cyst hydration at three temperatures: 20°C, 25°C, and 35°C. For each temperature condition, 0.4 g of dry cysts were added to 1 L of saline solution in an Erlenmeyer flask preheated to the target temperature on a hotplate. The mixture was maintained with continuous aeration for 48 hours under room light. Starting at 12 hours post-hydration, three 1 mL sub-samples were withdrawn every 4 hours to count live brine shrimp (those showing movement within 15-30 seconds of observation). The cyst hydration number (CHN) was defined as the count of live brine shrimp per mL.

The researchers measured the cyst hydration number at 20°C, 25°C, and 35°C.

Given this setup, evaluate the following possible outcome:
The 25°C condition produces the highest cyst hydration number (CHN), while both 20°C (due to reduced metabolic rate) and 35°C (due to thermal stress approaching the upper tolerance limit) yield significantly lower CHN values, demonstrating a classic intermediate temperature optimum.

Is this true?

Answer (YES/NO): NO